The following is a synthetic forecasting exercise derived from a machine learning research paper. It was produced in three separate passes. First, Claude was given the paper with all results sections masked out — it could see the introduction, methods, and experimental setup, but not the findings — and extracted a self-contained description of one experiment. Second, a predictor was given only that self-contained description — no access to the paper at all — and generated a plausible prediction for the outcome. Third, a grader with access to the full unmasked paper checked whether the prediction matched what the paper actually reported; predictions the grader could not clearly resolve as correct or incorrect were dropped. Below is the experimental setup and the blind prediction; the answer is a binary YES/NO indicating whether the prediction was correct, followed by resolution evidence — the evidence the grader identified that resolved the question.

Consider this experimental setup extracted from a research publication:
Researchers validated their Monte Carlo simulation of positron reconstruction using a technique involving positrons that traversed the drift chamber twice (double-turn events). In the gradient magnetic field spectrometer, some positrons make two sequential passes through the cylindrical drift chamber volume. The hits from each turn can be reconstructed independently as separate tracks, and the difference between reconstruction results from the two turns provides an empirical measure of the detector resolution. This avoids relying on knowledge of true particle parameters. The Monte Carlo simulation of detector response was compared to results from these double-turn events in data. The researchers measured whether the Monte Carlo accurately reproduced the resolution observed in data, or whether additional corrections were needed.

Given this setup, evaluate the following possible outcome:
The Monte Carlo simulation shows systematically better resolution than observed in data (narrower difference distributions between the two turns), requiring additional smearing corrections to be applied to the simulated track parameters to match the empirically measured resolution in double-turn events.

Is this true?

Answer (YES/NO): YES